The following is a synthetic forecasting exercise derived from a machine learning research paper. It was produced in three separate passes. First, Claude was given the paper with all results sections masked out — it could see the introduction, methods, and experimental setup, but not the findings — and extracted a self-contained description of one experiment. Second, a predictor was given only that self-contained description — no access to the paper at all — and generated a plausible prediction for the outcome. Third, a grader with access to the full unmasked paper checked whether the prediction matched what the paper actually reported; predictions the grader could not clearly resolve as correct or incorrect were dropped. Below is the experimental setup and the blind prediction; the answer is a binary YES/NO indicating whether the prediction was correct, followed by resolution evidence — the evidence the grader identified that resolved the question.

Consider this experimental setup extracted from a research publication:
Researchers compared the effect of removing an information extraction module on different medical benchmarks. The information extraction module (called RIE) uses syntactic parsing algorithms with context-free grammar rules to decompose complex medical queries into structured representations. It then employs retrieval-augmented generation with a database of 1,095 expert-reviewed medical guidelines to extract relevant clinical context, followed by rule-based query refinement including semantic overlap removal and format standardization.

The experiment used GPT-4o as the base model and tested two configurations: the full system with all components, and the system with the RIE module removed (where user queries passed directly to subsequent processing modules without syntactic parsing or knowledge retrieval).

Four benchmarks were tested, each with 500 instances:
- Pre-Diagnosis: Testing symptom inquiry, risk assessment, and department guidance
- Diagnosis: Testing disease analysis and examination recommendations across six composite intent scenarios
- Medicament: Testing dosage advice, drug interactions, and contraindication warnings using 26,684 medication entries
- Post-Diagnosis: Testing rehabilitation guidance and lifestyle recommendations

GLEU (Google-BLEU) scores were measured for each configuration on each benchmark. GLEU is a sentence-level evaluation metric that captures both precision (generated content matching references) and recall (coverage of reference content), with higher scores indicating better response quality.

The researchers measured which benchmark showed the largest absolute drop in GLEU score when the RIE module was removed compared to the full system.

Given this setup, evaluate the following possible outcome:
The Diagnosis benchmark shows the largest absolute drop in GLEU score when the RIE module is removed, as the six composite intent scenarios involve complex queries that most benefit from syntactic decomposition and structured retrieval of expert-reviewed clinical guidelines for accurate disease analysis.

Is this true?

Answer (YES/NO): NO